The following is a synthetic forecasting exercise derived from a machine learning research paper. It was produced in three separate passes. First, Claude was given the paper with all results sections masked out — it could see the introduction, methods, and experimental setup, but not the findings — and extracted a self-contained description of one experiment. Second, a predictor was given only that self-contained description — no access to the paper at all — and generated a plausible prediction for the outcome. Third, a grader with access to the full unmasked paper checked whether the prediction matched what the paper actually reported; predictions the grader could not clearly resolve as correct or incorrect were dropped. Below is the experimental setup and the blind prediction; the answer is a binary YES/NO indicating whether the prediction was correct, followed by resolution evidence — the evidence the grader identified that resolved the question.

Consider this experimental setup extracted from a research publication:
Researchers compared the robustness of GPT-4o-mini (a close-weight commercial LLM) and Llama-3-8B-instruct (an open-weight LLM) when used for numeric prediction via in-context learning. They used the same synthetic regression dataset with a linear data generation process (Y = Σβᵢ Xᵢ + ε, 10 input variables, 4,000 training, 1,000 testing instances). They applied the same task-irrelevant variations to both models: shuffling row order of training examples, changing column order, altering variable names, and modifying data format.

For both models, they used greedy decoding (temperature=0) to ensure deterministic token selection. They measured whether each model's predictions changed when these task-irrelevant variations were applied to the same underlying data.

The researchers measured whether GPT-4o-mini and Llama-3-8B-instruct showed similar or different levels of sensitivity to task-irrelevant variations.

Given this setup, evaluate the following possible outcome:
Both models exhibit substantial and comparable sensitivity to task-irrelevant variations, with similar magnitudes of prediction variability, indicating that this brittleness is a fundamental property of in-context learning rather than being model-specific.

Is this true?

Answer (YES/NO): NO